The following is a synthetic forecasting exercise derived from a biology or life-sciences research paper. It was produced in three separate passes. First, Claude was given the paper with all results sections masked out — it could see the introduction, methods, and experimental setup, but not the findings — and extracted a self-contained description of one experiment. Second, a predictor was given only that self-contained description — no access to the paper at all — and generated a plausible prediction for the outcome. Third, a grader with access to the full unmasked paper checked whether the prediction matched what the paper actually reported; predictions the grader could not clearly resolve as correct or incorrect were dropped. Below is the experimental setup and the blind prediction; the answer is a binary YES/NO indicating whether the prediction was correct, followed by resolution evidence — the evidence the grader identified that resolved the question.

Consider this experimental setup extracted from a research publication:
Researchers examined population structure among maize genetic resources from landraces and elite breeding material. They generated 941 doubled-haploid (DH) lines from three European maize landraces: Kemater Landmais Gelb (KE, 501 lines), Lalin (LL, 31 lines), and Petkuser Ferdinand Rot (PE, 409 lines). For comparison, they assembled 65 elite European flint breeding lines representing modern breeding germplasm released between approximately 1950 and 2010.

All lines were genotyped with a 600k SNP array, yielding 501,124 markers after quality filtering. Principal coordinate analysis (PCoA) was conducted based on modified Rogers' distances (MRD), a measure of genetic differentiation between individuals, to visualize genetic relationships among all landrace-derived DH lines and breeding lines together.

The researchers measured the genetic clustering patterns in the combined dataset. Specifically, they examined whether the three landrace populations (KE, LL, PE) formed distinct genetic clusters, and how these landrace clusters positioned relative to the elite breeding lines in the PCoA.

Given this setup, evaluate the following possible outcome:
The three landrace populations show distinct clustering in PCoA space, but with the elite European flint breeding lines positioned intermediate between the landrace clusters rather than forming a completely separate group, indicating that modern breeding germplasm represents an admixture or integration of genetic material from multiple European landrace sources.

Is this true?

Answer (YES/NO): NO